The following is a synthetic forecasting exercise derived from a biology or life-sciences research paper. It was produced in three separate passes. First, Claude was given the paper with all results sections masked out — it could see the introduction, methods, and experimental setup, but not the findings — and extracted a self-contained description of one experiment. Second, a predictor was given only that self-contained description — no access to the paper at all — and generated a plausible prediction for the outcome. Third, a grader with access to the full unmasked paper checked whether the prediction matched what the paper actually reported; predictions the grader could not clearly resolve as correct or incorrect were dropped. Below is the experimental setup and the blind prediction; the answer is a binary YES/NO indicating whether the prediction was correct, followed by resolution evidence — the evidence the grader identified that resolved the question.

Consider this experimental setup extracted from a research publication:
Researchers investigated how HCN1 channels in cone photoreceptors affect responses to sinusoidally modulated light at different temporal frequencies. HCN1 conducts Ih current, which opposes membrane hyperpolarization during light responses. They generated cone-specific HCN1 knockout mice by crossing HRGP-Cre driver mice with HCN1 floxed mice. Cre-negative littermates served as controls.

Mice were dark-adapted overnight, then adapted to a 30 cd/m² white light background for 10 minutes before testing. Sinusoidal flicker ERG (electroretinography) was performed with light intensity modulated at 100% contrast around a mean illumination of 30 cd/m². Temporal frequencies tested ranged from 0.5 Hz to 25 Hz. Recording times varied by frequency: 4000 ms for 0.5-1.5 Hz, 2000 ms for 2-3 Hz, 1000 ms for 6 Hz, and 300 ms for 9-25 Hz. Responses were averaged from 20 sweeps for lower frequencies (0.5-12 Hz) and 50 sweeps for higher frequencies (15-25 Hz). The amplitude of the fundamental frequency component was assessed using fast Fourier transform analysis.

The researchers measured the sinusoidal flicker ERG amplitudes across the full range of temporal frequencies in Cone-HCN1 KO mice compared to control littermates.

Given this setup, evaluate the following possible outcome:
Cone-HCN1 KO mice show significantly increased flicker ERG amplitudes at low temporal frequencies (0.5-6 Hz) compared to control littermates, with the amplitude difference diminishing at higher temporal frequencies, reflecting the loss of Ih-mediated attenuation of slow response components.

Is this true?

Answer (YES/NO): NO